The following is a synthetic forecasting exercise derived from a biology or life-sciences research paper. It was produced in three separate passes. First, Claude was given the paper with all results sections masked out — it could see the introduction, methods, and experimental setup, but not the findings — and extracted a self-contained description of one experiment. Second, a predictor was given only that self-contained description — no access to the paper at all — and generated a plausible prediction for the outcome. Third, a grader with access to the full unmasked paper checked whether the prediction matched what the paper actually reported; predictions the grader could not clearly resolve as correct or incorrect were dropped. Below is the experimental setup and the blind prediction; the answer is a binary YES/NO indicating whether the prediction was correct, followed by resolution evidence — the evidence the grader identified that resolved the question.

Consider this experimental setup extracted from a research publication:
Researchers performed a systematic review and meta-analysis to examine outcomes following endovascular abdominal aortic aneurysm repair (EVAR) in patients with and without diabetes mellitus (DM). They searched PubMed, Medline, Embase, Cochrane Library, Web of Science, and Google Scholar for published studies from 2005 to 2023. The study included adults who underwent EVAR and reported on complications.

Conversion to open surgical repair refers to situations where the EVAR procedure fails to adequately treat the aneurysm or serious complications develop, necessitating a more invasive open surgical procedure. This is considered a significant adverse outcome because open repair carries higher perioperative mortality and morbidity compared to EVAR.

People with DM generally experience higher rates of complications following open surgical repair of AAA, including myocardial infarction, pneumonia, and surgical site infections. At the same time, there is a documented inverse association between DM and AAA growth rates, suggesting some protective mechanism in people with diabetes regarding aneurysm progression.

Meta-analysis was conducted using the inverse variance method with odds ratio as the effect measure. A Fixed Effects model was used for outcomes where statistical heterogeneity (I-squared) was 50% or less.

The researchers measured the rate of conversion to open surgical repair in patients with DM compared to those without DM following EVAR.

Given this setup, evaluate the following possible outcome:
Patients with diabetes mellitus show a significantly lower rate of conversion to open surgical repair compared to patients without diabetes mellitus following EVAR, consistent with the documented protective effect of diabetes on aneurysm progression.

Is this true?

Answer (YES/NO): YES